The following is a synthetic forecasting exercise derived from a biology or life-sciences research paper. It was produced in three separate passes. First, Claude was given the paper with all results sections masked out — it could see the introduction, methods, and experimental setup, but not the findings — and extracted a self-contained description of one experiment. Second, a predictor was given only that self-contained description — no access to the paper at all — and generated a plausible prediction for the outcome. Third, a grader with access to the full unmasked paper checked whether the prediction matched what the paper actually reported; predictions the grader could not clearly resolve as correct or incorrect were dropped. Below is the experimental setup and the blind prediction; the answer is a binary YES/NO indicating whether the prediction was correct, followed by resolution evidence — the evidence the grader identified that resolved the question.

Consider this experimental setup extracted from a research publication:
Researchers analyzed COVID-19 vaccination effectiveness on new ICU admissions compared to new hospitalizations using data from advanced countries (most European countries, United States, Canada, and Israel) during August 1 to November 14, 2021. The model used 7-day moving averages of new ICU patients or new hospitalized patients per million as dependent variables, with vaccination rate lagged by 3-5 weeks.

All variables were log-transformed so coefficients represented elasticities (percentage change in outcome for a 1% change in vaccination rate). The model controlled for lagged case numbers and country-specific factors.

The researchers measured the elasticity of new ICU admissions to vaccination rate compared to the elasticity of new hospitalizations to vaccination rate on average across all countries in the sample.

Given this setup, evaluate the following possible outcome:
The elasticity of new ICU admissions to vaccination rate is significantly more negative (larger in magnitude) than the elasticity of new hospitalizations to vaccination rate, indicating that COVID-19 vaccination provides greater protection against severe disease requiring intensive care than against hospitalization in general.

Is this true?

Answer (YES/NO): YES